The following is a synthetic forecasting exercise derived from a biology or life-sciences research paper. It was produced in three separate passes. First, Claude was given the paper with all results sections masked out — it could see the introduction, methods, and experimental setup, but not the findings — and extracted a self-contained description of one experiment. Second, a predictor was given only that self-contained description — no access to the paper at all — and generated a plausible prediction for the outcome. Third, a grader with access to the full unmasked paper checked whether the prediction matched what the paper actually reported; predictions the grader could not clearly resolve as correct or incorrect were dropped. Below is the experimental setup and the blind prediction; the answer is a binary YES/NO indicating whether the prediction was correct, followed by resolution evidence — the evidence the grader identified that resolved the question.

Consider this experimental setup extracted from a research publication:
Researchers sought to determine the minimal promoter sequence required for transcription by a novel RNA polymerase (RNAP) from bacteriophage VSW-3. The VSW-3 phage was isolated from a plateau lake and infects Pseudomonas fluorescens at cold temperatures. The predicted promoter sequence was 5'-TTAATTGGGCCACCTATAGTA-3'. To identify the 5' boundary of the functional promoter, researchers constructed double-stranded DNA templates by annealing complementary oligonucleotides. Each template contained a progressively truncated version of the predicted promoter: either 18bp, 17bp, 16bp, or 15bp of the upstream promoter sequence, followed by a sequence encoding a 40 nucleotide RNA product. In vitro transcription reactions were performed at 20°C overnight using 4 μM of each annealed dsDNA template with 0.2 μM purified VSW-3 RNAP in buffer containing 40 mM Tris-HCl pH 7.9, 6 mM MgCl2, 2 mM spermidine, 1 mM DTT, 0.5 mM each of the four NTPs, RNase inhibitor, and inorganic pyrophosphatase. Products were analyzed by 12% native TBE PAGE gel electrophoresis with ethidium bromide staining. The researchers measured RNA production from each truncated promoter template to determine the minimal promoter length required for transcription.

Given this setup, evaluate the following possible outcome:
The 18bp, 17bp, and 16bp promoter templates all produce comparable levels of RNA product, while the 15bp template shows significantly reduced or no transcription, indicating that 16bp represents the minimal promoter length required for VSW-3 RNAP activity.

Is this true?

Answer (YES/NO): NO